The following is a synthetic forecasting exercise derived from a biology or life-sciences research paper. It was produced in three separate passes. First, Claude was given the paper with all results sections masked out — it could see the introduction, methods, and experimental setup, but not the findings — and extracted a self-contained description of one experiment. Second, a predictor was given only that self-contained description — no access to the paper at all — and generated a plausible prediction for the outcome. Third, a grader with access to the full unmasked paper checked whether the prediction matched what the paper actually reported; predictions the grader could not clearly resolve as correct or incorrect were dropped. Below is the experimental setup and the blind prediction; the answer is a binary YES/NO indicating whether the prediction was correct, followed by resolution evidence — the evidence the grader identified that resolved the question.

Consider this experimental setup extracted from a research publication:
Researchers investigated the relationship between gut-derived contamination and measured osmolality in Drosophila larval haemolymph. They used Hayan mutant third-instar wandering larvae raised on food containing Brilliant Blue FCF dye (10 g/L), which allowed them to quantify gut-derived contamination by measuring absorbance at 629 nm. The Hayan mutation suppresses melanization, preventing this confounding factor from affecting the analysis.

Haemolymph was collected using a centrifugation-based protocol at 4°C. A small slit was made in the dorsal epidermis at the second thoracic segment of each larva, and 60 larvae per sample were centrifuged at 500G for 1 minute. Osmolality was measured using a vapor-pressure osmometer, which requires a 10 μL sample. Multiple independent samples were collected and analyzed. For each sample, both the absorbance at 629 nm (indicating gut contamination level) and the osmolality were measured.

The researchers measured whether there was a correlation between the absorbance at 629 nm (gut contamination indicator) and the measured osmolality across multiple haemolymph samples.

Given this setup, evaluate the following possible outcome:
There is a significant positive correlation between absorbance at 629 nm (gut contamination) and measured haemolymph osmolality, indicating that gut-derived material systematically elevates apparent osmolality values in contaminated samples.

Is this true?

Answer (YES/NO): YES